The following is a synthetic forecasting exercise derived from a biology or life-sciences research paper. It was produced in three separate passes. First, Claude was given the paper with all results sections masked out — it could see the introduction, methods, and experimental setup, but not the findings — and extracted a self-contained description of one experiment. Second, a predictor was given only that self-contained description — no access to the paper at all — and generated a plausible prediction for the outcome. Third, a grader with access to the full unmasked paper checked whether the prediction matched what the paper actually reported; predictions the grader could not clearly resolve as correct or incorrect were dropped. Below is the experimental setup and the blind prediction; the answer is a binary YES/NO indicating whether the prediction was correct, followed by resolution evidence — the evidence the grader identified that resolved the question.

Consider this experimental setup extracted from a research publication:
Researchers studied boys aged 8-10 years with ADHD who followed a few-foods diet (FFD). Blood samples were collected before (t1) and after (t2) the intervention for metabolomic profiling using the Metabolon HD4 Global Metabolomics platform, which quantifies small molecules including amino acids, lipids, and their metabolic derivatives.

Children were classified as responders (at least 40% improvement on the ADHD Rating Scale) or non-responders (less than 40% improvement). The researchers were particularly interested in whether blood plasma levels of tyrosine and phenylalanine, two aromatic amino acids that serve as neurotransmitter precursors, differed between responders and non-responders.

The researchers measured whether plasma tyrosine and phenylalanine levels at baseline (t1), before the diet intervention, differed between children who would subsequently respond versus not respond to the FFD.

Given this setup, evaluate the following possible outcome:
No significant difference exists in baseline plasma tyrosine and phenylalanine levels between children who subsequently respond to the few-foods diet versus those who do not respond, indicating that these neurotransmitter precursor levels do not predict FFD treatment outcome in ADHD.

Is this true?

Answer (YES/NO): YES